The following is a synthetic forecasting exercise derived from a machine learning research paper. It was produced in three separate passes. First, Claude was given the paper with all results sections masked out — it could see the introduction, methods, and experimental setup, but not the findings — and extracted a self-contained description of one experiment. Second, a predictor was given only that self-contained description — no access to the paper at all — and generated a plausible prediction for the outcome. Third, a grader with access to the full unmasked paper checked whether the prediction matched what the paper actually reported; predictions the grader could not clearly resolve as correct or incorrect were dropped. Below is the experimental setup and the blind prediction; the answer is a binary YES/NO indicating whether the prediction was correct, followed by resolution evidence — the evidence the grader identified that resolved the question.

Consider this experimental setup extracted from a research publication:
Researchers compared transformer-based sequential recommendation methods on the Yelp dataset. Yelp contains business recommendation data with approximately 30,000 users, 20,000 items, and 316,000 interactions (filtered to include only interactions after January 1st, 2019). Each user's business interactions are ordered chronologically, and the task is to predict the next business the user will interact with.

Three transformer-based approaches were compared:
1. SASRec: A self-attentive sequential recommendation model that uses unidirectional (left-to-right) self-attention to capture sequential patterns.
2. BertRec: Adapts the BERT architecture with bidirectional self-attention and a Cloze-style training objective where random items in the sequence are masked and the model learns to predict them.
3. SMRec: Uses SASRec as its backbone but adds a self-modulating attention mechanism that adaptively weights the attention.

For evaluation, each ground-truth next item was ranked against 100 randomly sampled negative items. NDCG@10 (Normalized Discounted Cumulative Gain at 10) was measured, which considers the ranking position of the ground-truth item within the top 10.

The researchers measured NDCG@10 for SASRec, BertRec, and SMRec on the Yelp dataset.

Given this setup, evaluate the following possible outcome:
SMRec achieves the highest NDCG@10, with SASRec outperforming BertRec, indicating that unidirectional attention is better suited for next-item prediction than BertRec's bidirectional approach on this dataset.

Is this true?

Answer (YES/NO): NO